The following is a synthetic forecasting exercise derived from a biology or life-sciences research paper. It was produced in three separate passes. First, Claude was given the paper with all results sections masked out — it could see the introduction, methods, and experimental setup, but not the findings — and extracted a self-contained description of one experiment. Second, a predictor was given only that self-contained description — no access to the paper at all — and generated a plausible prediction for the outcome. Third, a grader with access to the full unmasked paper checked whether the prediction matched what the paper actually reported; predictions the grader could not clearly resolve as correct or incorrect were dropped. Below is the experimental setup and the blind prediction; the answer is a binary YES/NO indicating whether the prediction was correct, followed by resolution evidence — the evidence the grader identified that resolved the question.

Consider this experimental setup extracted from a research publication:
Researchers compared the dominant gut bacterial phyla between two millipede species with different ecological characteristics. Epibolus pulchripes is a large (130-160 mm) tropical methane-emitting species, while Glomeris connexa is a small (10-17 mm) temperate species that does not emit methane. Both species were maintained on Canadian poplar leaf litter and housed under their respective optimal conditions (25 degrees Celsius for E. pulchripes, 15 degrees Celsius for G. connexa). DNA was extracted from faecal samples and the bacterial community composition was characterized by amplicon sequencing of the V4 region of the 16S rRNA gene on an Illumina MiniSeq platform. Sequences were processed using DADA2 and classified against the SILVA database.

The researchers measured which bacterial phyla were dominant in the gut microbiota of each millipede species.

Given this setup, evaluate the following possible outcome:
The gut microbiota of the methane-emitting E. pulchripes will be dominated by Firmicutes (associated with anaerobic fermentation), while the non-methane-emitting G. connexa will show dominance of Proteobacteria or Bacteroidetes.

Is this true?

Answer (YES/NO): NO